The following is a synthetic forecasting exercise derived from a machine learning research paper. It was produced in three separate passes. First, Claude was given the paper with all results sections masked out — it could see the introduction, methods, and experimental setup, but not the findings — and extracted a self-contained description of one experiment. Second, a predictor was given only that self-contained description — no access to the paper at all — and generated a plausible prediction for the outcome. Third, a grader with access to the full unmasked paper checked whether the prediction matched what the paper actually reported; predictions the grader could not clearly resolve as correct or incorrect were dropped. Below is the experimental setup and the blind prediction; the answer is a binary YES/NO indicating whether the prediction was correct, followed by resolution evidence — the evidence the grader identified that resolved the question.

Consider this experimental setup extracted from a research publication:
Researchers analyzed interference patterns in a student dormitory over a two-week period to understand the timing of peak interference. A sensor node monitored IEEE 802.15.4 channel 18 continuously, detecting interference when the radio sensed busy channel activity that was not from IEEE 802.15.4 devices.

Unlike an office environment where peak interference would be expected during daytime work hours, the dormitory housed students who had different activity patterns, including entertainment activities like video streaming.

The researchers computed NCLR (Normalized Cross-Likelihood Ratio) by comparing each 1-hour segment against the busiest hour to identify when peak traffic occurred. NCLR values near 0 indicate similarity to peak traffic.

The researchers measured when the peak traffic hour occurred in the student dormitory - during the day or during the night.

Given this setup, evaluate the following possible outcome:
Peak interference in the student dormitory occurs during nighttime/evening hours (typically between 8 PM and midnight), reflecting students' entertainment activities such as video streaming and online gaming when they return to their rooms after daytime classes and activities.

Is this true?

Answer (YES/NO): YES